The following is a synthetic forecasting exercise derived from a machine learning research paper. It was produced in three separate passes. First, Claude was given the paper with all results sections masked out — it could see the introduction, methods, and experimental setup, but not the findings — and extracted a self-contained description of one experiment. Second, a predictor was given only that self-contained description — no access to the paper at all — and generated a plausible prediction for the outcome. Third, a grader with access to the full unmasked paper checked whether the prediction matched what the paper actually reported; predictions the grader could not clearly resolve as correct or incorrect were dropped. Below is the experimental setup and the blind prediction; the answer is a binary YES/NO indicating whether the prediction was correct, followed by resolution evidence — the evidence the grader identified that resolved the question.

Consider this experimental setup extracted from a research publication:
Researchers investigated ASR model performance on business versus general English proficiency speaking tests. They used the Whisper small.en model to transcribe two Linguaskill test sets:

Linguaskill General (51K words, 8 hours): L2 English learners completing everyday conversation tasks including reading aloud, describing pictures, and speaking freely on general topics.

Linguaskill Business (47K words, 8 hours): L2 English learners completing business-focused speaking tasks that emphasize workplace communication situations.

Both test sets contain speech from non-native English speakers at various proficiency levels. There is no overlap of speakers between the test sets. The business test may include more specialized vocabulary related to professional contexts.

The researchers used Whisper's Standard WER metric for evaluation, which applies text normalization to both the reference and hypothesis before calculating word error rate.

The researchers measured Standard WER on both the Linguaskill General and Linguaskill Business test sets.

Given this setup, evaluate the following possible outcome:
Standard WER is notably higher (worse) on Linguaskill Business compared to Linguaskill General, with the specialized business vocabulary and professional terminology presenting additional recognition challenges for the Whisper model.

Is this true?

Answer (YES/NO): YES